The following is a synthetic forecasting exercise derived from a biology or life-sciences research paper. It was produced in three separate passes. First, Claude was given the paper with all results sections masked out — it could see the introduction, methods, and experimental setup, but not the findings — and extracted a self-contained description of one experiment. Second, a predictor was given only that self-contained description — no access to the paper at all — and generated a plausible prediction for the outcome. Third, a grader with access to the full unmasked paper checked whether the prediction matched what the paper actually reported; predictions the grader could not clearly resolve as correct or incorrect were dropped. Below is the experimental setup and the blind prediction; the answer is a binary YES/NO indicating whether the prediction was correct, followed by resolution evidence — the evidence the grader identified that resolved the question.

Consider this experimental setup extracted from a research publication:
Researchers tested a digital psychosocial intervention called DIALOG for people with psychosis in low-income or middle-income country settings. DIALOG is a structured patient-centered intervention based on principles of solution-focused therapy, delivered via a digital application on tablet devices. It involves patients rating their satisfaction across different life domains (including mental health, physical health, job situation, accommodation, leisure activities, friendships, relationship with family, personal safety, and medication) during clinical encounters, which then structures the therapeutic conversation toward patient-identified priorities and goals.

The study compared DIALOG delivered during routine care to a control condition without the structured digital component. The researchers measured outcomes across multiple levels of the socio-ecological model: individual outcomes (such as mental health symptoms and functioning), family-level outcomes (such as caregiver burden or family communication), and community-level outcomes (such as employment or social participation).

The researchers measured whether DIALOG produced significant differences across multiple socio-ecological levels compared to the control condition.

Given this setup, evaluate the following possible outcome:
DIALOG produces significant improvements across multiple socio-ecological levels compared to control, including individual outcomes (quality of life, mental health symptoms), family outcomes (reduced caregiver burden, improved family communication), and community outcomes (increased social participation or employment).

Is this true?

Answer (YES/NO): NO